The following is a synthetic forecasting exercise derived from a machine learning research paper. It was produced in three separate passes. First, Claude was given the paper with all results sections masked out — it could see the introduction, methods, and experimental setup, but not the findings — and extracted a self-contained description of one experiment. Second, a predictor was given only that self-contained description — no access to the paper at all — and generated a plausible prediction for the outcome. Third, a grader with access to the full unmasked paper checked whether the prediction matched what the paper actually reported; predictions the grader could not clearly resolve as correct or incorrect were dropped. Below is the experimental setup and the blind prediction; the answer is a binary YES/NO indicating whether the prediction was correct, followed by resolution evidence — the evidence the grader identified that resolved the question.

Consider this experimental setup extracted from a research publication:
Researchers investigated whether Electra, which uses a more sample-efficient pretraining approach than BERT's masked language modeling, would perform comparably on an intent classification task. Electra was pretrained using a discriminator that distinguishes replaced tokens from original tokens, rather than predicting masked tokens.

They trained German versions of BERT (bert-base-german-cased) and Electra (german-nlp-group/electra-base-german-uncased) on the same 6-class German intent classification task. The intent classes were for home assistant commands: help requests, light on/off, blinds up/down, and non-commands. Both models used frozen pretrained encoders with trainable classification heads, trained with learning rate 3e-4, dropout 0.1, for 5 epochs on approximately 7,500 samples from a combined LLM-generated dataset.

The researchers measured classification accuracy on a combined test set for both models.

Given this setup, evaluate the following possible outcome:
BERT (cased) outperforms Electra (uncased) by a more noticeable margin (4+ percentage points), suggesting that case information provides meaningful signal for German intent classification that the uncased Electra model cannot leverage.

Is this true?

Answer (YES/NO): NO